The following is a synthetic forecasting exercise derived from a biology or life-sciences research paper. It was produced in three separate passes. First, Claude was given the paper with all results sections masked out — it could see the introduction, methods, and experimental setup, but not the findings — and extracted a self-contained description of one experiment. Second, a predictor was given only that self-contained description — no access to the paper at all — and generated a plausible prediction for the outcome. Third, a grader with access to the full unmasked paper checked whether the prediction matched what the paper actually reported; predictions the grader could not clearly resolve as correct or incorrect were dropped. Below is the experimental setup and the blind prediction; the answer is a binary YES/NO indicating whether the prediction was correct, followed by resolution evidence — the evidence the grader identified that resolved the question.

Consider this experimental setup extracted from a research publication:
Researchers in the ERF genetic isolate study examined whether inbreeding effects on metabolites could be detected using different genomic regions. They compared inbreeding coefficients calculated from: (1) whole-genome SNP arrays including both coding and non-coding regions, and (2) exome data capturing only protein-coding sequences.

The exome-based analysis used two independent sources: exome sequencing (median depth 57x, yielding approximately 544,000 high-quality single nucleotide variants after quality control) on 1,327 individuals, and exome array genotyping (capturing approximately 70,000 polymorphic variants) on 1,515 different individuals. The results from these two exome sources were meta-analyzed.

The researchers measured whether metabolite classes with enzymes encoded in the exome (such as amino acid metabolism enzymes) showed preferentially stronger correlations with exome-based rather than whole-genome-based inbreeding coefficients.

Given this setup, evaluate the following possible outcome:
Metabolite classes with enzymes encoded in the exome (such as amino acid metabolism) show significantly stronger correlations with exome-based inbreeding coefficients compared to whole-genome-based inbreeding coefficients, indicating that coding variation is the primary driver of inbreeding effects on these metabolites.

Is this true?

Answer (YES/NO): NO